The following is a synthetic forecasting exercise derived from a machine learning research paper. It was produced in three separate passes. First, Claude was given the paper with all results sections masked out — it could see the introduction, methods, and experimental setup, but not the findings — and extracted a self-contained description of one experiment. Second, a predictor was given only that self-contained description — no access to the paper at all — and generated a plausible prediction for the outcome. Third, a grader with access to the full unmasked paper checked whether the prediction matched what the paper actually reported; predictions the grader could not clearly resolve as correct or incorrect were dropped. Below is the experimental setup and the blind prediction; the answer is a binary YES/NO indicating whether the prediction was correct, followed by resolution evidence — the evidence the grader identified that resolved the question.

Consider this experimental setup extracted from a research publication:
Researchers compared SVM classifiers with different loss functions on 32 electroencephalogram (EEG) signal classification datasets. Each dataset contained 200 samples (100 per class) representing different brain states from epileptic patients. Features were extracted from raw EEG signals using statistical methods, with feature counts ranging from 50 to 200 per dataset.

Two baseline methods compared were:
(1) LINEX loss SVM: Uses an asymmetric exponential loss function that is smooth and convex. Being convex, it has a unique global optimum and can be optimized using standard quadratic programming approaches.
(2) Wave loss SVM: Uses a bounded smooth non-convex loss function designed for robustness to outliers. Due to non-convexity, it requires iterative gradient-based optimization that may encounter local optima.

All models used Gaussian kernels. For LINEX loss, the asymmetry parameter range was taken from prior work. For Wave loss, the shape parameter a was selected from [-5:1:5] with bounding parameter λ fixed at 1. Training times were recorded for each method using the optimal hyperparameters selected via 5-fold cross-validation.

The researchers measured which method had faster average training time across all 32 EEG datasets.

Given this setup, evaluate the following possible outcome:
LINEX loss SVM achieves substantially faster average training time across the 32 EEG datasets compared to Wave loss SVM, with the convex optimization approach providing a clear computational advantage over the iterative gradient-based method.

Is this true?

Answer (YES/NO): YES